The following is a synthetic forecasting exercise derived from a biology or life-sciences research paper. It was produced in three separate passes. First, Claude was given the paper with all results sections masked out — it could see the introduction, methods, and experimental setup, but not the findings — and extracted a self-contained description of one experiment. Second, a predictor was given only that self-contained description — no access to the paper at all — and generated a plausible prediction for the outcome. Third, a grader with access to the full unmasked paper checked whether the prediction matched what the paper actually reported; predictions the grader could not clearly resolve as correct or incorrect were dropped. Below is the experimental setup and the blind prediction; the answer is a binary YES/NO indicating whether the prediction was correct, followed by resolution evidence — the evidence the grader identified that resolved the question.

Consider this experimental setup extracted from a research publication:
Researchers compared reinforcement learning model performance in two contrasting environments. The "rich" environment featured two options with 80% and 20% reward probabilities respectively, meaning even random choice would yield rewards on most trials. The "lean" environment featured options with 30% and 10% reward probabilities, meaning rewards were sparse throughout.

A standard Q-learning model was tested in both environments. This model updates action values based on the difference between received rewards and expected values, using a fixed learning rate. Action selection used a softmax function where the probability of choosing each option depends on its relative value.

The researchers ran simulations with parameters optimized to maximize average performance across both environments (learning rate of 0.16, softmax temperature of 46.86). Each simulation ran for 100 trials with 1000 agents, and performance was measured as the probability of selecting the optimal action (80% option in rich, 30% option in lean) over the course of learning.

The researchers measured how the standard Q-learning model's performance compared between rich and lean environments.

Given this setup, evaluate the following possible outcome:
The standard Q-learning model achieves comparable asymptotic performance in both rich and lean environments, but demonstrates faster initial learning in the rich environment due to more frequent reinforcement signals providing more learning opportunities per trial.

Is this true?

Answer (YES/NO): NO